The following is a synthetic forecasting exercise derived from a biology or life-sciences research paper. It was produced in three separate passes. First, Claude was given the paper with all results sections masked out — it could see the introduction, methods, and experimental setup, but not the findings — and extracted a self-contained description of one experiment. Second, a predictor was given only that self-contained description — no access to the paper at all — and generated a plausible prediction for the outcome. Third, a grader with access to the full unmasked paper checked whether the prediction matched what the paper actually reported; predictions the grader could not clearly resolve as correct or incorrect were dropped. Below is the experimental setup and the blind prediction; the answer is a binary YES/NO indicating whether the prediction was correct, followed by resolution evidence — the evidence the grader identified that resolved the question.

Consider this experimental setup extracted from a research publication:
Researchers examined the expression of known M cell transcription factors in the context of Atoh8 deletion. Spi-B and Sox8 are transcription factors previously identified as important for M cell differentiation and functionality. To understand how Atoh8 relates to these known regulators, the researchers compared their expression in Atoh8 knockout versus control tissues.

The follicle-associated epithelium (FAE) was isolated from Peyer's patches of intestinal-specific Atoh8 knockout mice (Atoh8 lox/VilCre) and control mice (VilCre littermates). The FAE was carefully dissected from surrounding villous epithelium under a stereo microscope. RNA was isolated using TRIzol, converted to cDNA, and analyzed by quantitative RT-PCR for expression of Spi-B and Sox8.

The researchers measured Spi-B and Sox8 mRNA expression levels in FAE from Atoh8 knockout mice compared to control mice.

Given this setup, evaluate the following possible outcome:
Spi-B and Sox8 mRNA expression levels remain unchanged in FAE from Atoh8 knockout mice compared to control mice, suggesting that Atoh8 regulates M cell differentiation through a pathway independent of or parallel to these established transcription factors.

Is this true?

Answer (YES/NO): NO